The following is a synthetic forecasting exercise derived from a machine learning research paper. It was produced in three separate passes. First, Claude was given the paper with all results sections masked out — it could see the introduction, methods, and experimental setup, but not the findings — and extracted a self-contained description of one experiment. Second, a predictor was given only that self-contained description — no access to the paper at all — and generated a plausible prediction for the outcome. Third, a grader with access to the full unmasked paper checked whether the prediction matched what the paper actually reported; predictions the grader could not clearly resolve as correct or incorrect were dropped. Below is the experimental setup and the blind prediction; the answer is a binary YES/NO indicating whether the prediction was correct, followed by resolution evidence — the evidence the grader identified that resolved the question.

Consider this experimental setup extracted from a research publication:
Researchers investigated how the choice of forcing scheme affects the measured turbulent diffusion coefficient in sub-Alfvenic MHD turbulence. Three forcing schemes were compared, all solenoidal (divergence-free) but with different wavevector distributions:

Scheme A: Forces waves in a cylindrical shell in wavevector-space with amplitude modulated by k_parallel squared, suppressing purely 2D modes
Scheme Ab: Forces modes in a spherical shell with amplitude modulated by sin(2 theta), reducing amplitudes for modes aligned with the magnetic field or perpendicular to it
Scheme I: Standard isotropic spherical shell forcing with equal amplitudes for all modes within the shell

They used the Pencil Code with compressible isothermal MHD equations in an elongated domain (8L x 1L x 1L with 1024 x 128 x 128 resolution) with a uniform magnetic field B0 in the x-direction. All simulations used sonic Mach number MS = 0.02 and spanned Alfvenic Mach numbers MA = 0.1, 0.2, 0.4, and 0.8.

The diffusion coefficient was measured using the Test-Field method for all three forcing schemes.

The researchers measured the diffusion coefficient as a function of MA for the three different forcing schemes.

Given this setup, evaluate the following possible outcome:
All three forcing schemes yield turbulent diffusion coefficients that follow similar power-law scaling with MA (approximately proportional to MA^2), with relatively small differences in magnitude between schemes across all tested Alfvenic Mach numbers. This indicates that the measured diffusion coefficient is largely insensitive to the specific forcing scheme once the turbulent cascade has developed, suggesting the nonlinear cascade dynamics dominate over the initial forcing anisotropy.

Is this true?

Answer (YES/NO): NO